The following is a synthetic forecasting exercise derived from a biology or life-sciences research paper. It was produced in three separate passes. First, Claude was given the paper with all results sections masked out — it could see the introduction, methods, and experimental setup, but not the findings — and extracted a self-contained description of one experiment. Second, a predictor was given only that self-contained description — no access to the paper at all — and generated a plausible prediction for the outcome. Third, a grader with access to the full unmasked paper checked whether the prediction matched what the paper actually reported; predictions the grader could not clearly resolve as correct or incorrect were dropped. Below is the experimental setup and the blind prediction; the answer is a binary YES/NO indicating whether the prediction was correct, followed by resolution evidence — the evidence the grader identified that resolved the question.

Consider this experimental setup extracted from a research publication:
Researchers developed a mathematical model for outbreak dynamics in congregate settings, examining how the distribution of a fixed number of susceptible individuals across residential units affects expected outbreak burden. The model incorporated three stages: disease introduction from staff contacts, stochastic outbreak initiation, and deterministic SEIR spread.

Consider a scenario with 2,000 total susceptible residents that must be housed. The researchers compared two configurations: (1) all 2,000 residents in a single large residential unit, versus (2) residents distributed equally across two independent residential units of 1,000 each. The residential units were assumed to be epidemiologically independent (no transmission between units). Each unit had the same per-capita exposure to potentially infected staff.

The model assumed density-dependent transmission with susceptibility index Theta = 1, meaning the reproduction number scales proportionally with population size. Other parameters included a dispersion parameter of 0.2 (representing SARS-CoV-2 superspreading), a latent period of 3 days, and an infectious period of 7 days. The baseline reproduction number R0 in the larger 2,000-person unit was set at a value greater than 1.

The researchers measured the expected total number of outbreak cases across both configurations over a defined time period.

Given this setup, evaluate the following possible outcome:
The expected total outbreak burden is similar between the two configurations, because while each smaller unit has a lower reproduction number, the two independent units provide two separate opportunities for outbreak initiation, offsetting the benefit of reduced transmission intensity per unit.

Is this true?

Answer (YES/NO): NO